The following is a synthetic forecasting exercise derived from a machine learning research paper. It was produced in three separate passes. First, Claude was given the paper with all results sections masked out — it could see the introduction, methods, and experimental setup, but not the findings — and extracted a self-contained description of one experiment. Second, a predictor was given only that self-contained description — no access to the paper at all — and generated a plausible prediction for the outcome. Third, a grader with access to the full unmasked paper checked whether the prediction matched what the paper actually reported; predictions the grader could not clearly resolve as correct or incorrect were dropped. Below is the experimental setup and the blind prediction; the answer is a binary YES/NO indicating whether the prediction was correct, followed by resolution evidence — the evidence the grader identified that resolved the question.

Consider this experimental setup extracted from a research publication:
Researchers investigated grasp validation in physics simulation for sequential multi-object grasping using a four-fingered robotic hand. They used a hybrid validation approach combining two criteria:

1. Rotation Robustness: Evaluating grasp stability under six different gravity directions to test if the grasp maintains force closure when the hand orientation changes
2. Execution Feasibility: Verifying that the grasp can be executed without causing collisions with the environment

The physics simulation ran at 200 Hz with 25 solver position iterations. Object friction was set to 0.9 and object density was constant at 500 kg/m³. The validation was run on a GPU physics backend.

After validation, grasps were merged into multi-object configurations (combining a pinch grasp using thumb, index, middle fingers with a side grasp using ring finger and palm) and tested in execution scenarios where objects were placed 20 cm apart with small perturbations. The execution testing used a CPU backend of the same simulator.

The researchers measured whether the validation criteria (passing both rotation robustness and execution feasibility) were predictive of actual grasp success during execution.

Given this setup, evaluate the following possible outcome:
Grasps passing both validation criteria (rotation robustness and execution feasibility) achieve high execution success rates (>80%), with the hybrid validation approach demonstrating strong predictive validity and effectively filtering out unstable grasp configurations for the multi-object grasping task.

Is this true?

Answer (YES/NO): YES